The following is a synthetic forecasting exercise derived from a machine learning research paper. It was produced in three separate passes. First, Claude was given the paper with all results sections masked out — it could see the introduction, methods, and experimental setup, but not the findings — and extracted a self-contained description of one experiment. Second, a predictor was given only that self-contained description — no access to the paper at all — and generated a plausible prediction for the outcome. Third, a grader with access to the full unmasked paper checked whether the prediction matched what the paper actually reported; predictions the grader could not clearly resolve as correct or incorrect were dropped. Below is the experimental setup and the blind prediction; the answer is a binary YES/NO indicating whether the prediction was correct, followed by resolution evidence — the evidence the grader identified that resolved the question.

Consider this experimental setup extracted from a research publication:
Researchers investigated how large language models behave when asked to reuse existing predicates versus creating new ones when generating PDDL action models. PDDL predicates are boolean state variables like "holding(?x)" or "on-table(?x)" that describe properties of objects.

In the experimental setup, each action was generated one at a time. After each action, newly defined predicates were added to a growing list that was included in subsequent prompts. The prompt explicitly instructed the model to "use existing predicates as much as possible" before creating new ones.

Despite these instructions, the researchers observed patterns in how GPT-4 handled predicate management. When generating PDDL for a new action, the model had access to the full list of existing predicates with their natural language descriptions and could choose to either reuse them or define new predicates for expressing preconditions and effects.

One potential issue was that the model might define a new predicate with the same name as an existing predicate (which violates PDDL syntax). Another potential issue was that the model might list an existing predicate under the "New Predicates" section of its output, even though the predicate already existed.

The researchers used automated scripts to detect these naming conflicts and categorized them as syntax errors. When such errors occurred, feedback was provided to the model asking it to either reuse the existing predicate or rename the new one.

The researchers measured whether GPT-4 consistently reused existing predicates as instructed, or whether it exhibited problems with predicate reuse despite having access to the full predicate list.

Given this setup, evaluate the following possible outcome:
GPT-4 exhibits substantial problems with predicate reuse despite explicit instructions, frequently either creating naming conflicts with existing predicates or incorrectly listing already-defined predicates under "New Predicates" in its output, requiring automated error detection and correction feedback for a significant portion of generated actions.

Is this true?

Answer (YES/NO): NO